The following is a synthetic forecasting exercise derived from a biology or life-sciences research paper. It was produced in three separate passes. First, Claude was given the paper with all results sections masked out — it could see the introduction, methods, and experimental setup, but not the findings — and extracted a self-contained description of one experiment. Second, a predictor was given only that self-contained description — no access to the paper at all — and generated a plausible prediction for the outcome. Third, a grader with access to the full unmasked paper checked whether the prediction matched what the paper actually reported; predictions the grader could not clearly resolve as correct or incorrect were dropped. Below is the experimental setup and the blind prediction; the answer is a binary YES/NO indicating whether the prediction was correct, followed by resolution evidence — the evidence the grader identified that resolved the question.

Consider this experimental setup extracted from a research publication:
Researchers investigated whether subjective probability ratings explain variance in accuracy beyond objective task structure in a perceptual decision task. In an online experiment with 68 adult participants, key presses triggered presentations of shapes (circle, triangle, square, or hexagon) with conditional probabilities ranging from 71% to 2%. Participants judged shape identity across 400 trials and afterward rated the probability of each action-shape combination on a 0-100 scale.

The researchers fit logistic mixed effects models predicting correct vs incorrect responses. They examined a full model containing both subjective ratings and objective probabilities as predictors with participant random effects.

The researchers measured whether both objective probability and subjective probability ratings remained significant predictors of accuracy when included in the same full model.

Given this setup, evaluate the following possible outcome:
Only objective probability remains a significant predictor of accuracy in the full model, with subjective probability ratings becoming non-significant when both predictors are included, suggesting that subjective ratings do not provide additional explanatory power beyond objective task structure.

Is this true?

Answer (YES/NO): NO